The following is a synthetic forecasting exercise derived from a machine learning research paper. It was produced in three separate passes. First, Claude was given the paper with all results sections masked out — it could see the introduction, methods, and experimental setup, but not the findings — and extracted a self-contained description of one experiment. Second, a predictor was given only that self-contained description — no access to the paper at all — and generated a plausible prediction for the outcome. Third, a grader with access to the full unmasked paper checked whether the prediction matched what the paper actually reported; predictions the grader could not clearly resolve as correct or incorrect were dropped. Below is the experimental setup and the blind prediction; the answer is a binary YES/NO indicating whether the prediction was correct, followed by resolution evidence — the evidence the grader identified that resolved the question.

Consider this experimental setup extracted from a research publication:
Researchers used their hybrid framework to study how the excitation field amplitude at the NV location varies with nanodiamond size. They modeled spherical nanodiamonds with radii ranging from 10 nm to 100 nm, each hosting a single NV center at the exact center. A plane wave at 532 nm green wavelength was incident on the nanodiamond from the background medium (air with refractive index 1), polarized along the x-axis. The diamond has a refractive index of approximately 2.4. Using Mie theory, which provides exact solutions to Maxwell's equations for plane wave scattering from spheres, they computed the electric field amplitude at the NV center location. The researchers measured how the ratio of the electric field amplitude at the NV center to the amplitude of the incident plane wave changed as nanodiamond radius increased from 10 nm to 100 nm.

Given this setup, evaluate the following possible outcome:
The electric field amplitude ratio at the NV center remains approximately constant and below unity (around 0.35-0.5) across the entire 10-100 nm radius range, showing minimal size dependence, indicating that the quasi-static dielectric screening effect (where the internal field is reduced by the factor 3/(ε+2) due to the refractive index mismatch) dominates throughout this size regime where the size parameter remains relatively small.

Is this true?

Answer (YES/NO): NO